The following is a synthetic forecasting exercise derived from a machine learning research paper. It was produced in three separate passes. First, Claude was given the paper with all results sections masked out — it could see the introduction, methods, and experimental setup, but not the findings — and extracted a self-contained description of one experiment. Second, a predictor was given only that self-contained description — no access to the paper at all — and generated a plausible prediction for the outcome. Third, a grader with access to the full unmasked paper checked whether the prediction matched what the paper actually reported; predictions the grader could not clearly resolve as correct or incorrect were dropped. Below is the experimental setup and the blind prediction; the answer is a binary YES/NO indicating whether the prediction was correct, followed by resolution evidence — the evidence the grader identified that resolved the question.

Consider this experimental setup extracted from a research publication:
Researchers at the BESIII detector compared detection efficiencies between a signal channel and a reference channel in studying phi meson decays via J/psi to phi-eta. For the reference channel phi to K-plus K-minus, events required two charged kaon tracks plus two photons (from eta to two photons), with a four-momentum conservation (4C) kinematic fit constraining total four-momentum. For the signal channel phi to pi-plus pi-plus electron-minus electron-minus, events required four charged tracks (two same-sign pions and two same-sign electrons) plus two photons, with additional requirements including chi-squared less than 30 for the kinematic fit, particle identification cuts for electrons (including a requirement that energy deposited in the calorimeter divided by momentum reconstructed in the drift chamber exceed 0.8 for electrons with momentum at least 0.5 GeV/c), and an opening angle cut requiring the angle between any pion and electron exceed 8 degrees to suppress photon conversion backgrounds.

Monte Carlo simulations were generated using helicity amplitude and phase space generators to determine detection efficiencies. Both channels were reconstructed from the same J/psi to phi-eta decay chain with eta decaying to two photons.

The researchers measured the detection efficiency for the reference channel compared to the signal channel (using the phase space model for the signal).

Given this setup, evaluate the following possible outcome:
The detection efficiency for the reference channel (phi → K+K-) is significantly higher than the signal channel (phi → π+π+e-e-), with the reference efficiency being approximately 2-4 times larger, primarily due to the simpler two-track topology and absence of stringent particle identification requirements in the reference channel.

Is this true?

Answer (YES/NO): NO